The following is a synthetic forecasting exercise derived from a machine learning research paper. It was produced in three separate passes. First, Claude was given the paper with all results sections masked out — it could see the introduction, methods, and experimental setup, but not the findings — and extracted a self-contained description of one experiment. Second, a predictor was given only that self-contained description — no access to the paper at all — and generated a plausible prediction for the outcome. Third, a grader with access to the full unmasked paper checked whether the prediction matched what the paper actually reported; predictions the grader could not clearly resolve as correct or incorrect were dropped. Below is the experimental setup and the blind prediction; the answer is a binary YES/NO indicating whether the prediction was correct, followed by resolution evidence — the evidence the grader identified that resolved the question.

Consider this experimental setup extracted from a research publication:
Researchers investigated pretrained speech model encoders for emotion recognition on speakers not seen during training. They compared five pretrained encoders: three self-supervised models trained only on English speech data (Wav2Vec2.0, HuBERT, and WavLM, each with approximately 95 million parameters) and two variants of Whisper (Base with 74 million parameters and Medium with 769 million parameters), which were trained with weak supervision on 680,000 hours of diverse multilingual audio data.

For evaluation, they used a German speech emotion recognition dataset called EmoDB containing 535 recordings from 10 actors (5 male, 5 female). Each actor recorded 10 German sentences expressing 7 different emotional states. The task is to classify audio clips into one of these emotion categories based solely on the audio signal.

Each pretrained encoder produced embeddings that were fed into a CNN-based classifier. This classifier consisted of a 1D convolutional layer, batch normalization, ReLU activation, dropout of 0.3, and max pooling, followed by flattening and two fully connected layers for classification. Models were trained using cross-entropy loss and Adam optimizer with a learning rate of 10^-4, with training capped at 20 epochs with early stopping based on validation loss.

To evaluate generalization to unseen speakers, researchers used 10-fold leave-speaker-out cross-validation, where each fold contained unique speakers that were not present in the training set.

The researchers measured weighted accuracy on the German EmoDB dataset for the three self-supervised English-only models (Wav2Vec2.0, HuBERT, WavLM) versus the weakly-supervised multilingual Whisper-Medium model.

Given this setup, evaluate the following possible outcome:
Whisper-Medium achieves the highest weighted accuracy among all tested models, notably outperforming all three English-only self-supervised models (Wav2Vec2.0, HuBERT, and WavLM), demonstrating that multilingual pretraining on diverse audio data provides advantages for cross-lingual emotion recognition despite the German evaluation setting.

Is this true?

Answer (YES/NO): YES